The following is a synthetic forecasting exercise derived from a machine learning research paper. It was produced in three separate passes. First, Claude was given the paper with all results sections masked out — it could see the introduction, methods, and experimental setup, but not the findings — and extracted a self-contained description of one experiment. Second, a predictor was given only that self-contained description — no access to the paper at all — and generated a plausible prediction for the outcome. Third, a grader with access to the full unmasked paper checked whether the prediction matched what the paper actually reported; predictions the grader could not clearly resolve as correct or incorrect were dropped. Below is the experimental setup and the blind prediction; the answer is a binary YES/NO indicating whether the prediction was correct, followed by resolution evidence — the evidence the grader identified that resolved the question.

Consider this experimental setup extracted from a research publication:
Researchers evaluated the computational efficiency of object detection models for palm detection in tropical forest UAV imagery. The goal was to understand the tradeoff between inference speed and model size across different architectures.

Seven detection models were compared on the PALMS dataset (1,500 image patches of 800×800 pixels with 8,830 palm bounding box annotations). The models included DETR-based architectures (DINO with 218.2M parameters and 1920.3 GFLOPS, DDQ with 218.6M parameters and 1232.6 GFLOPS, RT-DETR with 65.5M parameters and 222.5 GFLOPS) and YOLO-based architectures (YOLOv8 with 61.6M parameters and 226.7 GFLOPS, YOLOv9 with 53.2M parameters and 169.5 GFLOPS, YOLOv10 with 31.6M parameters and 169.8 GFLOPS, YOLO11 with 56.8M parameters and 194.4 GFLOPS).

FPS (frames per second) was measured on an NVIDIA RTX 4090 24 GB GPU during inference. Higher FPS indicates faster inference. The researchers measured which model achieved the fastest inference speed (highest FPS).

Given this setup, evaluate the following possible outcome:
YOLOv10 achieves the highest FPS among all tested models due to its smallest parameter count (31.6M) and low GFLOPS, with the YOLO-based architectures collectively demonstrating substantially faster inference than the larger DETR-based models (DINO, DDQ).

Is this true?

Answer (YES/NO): YES